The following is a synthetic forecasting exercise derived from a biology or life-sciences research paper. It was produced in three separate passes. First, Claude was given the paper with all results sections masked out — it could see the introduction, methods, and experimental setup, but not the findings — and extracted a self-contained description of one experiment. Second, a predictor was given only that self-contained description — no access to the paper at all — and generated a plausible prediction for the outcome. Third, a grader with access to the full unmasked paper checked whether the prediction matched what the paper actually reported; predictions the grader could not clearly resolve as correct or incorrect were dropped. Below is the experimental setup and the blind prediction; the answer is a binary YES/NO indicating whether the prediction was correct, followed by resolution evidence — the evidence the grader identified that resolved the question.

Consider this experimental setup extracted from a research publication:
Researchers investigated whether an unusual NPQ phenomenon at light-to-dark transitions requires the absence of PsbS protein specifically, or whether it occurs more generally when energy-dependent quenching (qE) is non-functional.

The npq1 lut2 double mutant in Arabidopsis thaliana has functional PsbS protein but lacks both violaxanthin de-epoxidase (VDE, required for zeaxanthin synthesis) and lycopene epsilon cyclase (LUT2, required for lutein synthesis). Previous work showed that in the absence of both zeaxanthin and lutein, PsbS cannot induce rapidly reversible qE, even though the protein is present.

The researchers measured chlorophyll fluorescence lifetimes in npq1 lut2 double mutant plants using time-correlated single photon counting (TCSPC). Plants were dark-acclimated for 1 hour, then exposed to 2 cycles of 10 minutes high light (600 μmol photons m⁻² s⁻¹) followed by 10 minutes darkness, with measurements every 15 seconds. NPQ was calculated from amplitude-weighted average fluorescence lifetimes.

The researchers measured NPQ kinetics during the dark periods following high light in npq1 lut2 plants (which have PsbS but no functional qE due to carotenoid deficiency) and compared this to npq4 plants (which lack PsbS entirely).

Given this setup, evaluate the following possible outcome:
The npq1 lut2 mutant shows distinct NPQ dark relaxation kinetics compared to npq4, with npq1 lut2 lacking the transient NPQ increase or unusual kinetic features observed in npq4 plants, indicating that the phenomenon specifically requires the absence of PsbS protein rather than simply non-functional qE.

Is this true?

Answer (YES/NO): NO